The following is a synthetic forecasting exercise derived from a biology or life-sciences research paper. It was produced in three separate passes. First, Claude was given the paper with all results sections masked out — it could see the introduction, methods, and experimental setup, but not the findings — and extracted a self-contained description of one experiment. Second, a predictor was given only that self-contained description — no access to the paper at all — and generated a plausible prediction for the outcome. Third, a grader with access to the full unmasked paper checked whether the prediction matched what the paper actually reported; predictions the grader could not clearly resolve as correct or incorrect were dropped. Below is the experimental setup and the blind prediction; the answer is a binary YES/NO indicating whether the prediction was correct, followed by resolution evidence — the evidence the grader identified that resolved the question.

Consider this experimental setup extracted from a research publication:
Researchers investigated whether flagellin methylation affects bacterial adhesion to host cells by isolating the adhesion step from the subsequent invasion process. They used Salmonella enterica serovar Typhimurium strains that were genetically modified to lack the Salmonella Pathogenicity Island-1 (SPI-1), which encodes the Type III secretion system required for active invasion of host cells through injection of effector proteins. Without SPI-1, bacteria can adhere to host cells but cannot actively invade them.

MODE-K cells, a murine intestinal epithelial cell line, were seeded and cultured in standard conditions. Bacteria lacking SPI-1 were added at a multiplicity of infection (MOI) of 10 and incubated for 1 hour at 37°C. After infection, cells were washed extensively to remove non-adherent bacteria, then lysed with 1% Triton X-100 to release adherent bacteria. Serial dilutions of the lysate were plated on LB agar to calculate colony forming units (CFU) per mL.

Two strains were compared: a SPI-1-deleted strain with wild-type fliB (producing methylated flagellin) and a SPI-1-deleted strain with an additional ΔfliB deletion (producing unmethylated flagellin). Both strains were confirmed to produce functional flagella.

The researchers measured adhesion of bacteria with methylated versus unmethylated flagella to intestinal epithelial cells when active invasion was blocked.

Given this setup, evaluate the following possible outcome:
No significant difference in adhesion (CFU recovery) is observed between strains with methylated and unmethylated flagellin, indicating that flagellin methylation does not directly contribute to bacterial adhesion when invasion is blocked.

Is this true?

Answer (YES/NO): NO